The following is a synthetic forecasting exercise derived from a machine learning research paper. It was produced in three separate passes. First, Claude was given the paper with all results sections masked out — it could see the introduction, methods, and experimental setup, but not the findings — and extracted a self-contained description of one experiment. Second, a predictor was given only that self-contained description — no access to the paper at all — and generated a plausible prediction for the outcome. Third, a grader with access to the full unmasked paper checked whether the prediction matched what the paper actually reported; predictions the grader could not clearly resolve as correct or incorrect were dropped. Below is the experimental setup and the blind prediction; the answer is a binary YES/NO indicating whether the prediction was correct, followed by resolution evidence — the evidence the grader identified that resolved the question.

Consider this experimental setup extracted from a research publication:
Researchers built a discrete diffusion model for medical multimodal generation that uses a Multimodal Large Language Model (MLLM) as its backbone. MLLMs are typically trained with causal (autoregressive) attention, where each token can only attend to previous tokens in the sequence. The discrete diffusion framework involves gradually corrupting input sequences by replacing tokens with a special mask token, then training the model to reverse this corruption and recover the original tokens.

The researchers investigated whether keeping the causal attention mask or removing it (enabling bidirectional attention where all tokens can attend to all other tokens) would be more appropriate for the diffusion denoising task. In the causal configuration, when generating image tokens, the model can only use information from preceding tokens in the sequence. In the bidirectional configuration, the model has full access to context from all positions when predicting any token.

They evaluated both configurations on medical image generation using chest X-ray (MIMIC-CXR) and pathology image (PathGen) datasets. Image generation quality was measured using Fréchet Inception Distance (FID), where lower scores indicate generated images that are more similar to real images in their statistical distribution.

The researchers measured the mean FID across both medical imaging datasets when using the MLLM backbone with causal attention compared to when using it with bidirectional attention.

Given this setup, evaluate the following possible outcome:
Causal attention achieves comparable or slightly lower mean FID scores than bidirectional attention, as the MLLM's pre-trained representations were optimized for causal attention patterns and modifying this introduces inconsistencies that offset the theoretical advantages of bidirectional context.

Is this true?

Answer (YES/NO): NO